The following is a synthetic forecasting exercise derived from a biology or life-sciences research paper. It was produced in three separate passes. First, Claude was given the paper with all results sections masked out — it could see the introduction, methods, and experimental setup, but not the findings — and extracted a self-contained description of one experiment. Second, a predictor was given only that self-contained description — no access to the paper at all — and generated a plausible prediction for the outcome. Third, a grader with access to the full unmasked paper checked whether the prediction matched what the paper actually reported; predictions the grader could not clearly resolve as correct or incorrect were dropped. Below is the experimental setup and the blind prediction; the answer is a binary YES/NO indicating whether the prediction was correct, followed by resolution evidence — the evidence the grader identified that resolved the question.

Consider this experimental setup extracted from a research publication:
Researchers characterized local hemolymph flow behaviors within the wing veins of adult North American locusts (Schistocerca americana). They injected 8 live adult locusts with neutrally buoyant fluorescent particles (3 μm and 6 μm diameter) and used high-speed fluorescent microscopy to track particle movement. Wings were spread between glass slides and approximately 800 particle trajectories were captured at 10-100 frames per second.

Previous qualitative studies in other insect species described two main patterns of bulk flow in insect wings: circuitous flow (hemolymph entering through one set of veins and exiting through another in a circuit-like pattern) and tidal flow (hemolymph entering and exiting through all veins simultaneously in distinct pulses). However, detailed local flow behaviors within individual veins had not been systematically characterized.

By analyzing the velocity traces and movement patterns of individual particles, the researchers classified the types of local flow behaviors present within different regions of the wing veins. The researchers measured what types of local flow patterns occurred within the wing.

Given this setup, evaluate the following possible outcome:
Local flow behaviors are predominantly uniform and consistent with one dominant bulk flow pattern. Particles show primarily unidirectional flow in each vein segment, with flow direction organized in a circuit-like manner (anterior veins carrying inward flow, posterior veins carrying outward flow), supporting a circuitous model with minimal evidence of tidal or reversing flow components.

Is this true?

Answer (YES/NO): NO